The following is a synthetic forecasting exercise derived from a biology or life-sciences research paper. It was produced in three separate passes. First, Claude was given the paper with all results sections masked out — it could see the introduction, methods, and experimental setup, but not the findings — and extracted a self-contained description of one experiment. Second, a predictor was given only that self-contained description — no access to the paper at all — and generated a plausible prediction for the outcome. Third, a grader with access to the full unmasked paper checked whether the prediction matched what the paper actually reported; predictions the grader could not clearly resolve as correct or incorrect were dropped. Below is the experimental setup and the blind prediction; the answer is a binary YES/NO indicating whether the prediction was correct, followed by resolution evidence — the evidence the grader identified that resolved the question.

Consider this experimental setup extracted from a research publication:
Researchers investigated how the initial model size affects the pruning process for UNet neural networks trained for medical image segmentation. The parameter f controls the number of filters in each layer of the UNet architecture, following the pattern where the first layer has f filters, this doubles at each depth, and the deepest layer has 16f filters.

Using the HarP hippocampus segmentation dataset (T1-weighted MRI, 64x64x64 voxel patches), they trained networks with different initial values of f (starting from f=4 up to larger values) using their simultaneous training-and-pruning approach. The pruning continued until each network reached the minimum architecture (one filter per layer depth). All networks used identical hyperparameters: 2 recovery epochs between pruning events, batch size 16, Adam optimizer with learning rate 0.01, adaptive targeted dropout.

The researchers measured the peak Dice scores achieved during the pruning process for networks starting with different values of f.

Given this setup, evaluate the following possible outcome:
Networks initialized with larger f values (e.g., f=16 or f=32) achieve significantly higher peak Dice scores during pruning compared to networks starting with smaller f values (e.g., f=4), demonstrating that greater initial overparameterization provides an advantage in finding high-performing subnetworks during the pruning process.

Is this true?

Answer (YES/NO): NO